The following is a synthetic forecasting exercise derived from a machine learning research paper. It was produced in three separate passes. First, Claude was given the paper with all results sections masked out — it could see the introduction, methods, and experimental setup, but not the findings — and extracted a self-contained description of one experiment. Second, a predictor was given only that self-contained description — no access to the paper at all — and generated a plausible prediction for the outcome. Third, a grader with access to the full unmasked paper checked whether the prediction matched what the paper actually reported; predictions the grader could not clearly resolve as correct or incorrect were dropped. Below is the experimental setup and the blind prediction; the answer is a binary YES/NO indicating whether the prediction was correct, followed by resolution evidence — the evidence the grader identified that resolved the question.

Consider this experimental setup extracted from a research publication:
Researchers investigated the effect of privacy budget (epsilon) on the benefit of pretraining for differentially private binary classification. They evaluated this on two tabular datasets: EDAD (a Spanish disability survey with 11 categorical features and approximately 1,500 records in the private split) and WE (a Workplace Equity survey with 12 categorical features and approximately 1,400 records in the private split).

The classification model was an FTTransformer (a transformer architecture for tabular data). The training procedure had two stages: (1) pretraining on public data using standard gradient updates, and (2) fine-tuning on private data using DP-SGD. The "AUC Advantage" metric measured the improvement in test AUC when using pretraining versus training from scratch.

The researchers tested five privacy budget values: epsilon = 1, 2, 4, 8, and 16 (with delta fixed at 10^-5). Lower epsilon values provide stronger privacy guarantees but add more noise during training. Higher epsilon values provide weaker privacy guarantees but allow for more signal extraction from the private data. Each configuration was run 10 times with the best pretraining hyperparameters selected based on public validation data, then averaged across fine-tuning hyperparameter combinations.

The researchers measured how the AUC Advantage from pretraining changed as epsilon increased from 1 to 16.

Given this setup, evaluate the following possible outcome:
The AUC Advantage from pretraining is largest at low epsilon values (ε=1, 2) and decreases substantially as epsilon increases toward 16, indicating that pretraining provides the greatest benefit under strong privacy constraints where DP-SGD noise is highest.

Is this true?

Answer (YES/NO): YES